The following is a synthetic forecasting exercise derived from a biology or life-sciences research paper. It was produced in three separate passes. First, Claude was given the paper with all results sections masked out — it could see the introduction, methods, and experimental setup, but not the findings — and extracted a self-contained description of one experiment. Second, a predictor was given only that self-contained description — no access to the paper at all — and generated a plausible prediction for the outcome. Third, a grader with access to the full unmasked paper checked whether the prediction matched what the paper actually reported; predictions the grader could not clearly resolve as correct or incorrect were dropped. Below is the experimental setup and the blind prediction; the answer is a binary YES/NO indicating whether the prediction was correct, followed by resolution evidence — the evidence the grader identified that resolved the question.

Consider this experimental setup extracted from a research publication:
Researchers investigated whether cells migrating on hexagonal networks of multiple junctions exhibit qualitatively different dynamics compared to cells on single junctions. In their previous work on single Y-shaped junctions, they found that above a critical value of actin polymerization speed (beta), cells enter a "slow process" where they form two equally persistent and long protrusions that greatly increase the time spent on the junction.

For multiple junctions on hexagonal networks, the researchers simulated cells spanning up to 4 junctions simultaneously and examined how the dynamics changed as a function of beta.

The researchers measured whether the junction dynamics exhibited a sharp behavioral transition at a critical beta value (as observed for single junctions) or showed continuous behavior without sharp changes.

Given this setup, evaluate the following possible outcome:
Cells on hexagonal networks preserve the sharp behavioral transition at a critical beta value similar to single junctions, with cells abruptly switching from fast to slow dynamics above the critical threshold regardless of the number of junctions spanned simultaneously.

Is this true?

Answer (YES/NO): NO